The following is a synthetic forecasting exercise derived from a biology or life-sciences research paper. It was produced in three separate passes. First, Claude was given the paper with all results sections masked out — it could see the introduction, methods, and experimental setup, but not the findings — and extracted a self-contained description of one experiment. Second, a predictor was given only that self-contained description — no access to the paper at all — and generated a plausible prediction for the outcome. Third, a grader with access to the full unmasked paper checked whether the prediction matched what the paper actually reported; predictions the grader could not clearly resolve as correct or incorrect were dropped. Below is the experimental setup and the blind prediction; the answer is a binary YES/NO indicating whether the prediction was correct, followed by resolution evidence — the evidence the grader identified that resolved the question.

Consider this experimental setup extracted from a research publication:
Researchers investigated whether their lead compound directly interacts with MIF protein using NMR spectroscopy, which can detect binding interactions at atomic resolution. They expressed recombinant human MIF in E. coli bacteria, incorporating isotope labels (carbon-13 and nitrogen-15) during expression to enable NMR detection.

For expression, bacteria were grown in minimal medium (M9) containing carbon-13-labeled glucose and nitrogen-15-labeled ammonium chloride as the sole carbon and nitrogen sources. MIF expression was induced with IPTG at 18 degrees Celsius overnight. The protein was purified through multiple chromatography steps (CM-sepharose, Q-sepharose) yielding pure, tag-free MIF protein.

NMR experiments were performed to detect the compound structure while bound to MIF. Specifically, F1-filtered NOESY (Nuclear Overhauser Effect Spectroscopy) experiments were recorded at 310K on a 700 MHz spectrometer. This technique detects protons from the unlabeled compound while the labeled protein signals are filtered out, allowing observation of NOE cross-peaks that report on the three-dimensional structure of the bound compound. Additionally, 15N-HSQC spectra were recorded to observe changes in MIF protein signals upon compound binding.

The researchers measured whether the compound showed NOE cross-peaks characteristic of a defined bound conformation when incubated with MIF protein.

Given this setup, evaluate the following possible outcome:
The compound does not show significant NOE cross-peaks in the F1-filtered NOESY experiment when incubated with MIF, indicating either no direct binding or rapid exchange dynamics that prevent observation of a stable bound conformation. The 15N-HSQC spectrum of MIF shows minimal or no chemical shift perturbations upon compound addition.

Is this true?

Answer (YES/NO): NO